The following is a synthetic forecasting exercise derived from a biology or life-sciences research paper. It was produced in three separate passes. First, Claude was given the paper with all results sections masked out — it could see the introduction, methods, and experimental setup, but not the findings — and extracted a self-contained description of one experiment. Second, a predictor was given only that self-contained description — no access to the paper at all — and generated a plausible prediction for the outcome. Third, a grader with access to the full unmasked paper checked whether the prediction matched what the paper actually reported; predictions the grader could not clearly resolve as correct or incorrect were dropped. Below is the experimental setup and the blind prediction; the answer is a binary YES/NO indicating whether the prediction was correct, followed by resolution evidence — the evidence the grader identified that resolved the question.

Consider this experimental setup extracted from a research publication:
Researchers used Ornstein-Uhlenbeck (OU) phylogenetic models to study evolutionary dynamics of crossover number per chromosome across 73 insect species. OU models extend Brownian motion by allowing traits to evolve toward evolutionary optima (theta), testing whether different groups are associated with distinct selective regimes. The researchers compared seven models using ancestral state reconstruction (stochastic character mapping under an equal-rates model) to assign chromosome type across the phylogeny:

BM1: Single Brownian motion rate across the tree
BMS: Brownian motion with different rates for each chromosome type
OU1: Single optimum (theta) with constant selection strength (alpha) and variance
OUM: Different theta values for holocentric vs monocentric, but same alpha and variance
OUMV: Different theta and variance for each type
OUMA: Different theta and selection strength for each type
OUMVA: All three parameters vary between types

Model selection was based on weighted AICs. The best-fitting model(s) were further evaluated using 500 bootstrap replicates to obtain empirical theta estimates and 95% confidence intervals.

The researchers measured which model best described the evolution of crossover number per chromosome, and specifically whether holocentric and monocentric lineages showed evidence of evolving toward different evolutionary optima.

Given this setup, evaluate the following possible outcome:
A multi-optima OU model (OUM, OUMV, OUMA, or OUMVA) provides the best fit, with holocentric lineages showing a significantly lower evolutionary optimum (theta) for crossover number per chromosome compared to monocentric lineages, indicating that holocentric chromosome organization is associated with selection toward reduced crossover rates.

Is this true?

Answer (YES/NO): YES